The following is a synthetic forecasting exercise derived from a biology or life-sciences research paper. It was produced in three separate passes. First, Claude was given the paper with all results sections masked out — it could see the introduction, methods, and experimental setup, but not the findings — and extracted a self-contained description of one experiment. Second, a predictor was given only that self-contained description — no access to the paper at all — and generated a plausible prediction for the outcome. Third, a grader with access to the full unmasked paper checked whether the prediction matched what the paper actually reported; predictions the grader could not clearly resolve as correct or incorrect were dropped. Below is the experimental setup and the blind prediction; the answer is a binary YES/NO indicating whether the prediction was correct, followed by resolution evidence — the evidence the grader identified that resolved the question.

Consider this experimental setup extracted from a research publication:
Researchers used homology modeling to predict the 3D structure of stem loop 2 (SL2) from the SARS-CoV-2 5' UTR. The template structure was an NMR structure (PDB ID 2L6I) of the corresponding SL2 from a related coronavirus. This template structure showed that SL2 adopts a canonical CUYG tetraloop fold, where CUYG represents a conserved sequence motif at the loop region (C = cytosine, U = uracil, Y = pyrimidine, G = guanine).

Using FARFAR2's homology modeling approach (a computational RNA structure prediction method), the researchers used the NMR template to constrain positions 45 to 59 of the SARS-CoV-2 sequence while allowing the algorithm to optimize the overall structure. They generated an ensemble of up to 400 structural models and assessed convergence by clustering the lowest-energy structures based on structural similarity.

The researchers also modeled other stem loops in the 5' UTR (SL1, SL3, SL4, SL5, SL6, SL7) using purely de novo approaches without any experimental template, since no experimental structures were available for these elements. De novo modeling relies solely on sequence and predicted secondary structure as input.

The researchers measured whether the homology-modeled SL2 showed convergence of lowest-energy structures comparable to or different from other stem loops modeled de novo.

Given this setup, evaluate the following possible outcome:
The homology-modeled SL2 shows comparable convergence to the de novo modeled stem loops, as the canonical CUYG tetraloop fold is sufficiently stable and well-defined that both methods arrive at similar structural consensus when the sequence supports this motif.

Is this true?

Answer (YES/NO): NO